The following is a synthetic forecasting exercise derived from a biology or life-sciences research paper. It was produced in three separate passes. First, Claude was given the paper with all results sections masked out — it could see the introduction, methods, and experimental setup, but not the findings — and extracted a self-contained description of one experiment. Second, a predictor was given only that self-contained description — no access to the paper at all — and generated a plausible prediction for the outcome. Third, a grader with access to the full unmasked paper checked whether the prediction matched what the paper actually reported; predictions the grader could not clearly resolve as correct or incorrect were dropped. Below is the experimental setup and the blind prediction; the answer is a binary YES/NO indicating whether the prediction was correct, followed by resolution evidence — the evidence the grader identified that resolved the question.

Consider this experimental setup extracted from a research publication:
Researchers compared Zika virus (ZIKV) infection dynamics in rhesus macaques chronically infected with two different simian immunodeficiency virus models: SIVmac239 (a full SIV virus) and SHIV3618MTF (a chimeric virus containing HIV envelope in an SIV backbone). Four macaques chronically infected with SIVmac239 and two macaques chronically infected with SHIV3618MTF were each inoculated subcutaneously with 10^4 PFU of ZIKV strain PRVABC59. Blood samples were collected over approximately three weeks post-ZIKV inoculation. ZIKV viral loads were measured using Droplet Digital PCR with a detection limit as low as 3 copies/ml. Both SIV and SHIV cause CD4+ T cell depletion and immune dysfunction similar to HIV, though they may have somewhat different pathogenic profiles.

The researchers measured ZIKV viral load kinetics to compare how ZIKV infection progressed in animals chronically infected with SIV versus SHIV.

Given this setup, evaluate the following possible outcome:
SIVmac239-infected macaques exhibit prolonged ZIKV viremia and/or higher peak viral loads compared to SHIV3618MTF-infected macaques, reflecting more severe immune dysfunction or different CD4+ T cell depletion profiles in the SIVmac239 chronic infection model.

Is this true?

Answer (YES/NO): YES